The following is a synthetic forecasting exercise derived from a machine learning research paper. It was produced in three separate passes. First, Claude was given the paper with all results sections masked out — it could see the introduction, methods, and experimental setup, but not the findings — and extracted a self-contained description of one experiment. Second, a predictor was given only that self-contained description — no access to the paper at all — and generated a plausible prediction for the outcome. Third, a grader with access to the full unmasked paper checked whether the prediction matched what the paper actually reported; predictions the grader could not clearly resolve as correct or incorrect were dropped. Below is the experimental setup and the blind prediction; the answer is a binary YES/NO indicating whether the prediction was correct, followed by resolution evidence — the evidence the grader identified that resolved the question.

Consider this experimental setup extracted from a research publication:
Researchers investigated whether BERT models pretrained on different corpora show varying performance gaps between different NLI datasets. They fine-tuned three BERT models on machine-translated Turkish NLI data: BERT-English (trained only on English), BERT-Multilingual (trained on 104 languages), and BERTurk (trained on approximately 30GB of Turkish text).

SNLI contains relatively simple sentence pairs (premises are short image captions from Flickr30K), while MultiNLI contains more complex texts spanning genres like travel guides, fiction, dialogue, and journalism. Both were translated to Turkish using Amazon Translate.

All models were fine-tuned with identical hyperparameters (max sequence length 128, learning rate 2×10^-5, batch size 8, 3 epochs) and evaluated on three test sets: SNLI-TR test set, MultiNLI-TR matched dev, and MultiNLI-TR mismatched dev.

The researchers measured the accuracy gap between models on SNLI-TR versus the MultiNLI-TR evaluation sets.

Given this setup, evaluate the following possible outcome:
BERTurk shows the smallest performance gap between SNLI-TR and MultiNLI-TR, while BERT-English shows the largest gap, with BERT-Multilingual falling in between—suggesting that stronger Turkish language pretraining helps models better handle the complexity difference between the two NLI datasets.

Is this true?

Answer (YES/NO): YES